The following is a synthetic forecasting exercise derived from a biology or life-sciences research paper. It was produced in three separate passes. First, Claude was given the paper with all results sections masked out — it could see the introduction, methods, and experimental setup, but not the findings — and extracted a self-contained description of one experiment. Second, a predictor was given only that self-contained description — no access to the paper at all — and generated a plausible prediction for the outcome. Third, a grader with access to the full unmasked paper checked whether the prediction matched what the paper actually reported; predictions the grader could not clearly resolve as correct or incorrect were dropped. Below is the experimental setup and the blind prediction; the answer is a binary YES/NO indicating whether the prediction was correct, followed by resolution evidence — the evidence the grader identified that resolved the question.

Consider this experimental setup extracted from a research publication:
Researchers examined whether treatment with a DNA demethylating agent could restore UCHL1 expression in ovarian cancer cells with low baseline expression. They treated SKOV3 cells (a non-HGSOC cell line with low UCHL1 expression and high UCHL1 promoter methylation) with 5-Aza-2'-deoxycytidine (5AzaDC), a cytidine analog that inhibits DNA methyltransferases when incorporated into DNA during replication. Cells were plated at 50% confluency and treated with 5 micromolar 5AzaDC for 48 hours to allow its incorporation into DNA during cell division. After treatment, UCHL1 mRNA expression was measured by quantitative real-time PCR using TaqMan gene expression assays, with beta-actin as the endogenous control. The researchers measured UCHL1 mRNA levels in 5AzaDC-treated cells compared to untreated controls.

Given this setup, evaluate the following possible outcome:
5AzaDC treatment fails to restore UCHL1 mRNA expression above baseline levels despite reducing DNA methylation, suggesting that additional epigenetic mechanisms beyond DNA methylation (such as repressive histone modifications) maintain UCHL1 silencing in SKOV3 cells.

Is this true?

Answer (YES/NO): NO